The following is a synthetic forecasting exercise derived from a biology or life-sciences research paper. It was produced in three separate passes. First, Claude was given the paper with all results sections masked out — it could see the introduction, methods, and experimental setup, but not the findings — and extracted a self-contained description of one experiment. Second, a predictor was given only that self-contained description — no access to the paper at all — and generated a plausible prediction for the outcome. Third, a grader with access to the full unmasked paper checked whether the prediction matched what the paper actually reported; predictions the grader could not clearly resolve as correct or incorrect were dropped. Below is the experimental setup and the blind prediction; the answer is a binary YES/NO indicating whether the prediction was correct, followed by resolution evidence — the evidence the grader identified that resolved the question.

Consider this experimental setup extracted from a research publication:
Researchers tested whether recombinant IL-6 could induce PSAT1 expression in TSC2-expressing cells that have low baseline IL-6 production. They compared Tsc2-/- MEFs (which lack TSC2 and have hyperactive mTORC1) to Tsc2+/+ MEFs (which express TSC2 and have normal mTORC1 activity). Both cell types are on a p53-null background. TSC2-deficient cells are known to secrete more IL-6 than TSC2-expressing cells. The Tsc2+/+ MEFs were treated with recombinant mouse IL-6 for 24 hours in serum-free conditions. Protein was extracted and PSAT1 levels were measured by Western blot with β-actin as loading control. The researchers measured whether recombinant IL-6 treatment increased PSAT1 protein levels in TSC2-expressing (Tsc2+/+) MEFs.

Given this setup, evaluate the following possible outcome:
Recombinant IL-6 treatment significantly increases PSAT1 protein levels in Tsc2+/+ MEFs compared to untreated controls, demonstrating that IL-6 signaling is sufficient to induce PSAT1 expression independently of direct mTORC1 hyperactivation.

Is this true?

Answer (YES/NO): NO